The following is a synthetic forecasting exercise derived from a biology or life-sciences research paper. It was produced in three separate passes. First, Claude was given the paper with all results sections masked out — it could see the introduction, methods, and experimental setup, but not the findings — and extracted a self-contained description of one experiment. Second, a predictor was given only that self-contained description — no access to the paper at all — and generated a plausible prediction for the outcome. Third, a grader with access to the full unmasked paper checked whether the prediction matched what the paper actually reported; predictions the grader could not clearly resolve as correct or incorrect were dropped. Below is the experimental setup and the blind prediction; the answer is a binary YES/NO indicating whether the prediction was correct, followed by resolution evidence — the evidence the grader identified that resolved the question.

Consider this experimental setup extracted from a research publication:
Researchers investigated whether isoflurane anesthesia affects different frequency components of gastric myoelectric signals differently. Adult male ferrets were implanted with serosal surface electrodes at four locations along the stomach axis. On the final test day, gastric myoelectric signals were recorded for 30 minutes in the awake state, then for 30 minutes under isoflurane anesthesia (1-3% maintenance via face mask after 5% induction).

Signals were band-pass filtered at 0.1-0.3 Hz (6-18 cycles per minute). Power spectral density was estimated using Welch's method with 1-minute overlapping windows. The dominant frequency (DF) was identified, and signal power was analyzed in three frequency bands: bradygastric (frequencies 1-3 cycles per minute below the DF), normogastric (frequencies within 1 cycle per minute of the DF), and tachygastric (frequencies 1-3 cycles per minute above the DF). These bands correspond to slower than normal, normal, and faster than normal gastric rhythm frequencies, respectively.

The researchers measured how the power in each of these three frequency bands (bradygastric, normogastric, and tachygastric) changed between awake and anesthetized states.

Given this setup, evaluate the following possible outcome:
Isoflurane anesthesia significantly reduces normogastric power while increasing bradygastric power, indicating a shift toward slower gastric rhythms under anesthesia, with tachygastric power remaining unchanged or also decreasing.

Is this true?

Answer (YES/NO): NO